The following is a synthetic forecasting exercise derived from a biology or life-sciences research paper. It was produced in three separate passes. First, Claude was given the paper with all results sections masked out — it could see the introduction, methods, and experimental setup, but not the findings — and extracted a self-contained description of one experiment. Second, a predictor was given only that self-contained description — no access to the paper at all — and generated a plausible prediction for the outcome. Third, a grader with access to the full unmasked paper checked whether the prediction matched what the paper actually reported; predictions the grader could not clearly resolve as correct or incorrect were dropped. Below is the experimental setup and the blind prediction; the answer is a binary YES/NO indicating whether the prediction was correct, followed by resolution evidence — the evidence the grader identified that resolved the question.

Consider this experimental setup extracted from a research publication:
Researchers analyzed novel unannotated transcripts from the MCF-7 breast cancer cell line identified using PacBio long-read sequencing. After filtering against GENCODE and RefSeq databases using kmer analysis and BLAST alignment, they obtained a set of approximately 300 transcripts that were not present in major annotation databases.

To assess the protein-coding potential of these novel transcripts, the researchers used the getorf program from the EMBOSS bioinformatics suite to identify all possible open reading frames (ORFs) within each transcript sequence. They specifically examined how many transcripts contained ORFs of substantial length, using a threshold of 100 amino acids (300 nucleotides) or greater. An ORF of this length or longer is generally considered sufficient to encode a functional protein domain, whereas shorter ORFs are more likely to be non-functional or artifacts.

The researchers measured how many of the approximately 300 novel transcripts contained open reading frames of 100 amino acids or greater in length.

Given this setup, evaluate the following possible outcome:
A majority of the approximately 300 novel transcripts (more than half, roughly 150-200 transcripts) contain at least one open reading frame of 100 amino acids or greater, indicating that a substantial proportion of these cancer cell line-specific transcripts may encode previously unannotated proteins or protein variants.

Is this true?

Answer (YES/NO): NO